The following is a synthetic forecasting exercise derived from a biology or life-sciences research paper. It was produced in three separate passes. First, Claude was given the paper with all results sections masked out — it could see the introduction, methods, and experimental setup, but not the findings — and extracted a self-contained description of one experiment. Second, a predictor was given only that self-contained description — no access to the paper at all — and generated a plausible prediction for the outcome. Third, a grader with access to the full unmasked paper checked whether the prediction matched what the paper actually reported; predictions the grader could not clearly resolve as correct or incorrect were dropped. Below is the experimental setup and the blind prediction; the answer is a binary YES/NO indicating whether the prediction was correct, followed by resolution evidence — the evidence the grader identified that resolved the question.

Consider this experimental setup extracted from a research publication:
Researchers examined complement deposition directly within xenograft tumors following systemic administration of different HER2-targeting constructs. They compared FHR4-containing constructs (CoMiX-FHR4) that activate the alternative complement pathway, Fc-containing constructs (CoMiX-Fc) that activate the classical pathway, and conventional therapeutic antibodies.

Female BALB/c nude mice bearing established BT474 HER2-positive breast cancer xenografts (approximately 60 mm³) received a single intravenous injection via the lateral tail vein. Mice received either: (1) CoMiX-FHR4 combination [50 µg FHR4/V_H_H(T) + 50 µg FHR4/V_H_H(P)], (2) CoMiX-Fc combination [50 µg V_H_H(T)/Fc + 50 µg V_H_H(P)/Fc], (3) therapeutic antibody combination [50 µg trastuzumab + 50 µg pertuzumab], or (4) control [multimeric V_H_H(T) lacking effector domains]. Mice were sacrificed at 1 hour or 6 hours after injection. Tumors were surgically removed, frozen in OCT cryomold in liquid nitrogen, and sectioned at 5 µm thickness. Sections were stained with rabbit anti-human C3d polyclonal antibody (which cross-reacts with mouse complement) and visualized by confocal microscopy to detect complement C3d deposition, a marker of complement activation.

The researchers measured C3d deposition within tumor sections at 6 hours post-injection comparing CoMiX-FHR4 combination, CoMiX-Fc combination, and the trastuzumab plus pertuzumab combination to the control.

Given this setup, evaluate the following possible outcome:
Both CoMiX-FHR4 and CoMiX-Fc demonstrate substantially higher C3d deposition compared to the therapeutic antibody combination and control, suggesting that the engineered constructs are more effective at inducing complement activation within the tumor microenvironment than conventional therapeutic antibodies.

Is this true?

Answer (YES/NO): NO